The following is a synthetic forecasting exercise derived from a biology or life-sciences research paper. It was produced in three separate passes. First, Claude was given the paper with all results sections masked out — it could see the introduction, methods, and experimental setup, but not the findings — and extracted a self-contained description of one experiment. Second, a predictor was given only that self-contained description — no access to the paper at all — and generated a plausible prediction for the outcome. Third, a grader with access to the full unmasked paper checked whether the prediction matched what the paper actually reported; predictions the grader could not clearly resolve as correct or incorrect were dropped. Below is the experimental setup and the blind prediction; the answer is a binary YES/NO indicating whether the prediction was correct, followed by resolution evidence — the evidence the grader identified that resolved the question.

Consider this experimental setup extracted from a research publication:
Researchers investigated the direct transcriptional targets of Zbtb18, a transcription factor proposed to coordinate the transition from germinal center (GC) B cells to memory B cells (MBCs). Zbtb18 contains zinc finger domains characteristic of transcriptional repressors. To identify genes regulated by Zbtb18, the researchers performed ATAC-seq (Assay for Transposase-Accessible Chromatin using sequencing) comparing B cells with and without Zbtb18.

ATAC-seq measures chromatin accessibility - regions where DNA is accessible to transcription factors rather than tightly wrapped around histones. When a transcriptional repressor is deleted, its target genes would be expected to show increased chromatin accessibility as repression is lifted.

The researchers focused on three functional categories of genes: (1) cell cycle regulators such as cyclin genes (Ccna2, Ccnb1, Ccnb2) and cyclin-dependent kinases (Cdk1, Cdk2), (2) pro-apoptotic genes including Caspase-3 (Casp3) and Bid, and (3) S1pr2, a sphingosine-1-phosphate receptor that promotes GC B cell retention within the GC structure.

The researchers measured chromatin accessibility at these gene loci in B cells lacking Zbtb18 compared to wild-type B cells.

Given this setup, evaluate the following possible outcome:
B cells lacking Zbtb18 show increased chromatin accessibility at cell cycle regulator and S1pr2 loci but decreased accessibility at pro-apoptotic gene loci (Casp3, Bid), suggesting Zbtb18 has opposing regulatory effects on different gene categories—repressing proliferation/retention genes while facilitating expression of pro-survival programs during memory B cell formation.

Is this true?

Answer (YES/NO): NO